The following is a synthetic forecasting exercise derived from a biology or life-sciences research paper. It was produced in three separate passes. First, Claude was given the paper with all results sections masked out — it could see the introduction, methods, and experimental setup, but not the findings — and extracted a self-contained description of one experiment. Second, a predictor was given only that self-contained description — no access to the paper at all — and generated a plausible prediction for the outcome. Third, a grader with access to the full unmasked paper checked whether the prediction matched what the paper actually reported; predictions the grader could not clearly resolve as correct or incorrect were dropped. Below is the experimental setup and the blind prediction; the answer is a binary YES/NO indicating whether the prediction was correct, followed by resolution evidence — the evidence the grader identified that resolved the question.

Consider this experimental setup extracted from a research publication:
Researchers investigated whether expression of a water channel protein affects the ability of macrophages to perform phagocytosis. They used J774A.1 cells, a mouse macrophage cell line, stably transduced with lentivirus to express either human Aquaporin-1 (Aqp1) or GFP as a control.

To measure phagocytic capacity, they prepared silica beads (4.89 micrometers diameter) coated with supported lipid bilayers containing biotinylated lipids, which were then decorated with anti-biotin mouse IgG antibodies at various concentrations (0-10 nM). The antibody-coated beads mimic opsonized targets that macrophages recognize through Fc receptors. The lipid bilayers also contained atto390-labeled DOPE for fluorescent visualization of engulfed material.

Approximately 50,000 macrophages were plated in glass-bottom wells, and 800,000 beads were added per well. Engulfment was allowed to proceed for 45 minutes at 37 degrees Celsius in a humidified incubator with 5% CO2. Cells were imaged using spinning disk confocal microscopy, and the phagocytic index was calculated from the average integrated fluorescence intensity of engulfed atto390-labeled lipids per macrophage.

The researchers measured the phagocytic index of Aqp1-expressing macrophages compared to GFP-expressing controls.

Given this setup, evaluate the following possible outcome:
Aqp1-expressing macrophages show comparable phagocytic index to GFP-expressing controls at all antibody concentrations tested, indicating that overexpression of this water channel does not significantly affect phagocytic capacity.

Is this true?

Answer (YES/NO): YES